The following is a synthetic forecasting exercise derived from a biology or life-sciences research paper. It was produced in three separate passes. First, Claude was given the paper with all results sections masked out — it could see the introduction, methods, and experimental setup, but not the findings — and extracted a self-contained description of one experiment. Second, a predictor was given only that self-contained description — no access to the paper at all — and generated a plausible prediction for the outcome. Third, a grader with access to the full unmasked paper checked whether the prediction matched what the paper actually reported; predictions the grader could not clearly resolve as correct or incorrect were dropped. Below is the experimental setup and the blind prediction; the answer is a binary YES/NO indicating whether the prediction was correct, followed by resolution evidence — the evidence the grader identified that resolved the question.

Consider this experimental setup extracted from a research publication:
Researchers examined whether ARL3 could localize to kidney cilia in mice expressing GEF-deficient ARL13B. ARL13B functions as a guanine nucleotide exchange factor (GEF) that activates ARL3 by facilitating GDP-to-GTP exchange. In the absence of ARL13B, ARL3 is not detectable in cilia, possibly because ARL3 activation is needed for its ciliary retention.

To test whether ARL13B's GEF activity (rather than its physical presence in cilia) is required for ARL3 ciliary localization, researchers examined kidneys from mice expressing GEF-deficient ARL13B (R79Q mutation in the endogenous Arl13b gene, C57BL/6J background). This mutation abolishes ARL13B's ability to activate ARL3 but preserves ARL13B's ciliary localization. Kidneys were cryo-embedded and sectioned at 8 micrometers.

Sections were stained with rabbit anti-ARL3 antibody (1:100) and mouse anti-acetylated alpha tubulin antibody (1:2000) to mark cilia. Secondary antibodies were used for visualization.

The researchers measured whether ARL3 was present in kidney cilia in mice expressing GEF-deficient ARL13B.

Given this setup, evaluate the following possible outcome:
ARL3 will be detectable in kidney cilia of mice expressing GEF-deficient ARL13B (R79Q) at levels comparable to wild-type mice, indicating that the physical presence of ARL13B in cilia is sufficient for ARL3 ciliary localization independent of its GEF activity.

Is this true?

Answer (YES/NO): YES